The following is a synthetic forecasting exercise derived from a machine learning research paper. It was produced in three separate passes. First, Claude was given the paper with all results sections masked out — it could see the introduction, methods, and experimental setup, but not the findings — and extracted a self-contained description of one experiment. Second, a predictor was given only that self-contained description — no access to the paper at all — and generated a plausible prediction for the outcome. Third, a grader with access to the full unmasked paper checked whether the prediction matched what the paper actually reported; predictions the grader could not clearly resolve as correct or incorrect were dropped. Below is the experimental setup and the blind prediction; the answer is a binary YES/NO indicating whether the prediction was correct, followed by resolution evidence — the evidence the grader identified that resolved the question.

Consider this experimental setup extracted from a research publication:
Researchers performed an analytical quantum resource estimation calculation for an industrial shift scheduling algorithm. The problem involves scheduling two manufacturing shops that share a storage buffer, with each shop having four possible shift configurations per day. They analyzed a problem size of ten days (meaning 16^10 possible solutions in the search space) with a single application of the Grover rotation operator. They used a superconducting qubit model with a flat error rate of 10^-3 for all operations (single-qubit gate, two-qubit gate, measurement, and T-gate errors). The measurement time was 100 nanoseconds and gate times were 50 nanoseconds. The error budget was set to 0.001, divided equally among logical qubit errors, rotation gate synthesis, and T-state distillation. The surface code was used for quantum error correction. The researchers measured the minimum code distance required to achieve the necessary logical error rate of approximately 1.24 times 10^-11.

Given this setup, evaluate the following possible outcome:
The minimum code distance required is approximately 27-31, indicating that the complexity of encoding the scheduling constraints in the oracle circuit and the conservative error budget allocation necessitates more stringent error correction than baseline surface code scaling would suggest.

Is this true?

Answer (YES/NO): NO